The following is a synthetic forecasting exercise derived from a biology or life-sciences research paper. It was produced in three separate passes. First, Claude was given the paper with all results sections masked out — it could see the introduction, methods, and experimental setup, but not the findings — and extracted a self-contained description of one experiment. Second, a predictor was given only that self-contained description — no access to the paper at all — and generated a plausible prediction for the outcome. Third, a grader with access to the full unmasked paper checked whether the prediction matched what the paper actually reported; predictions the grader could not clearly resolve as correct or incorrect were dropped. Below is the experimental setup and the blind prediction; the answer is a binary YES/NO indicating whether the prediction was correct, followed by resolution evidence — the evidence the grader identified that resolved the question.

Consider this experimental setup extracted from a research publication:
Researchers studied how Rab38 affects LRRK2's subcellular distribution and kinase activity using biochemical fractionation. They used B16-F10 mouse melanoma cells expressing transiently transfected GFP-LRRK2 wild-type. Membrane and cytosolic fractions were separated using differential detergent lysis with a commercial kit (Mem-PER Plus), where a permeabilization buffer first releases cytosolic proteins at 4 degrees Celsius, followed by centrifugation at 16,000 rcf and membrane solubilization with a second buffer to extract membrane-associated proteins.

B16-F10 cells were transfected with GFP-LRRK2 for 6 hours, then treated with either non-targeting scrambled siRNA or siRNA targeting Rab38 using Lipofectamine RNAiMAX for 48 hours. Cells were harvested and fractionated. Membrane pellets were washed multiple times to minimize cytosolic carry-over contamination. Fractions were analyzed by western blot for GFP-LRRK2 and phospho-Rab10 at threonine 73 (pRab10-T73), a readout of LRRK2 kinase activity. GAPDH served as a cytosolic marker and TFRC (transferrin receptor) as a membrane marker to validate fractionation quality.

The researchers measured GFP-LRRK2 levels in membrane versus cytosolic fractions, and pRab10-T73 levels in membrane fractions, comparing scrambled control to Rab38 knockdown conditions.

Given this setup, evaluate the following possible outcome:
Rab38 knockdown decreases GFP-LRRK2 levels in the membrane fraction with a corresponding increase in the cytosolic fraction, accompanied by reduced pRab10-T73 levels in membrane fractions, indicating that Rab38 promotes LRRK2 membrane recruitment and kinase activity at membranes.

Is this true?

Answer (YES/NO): YES